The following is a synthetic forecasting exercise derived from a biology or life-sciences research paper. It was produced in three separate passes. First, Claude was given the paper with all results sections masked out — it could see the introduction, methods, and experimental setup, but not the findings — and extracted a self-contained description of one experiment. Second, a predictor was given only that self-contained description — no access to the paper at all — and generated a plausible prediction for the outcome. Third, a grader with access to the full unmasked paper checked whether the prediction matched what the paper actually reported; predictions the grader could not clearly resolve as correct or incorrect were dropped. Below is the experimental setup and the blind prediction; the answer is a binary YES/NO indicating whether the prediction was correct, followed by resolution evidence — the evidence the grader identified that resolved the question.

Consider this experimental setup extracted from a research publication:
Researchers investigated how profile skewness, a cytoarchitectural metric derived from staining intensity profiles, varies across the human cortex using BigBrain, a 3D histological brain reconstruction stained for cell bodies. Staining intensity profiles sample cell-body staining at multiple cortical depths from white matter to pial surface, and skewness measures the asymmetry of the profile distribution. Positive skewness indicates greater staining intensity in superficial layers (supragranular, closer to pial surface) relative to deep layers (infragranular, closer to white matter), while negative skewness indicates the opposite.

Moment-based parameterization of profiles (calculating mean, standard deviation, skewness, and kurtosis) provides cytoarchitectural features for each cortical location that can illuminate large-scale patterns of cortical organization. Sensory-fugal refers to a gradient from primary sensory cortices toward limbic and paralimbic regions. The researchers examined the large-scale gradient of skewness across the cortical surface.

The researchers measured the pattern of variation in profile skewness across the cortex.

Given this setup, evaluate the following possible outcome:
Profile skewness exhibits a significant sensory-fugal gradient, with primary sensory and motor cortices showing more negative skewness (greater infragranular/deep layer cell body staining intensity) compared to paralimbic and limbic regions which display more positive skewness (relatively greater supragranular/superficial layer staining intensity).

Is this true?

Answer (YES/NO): YES